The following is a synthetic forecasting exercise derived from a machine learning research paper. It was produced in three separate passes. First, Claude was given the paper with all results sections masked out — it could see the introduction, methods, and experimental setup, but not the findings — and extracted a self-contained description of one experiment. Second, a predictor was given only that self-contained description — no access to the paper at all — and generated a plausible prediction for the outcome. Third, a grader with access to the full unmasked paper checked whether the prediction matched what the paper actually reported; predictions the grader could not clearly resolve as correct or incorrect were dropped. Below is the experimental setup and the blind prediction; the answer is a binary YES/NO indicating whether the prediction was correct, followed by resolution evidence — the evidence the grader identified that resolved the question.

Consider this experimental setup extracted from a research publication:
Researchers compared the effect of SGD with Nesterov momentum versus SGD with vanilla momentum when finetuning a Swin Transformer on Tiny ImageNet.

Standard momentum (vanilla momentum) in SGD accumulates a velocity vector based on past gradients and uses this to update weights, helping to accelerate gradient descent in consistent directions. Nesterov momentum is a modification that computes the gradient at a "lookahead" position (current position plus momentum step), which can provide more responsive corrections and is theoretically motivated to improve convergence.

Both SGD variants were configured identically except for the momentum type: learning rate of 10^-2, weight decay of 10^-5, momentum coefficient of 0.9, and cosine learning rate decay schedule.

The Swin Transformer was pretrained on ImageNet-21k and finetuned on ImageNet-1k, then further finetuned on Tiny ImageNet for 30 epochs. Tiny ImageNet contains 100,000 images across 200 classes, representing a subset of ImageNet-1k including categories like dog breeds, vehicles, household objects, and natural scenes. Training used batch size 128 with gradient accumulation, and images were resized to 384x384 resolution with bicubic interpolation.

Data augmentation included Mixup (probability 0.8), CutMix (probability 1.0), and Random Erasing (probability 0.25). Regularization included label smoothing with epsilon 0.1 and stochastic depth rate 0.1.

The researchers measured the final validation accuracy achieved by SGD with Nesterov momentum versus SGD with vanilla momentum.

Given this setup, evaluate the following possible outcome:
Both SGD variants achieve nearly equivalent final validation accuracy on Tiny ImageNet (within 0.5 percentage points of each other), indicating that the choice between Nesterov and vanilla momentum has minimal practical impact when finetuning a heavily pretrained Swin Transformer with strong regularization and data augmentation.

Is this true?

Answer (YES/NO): YES